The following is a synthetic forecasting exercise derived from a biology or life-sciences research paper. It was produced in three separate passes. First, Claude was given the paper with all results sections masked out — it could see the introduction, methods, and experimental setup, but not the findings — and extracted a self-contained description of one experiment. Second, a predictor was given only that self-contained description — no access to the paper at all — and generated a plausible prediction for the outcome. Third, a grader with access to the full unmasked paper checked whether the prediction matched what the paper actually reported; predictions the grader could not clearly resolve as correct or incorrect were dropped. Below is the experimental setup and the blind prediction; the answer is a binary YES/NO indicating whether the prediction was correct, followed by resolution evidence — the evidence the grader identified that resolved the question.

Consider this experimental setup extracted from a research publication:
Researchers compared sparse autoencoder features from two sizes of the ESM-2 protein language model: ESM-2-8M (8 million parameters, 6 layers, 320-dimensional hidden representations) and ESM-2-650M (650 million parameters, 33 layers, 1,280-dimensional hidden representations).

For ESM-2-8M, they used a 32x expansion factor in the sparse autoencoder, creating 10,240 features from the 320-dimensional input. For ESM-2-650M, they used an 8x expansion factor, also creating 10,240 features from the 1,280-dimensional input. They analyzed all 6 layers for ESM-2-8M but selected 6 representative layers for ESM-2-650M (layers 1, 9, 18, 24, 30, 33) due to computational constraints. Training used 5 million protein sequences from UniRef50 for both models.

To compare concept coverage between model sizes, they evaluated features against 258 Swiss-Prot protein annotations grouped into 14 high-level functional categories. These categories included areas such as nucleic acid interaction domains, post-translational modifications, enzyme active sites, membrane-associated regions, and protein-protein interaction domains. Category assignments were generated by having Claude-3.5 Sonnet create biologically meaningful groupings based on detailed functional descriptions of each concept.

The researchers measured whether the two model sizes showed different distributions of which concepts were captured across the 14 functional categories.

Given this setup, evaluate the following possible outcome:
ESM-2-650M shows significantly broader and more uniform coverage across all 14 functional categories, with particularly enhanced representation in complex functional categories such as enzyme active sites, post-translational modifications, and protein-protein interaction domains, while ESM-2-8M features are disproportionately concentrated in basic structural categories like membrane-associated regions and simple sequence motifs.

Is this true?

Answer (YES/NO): NO